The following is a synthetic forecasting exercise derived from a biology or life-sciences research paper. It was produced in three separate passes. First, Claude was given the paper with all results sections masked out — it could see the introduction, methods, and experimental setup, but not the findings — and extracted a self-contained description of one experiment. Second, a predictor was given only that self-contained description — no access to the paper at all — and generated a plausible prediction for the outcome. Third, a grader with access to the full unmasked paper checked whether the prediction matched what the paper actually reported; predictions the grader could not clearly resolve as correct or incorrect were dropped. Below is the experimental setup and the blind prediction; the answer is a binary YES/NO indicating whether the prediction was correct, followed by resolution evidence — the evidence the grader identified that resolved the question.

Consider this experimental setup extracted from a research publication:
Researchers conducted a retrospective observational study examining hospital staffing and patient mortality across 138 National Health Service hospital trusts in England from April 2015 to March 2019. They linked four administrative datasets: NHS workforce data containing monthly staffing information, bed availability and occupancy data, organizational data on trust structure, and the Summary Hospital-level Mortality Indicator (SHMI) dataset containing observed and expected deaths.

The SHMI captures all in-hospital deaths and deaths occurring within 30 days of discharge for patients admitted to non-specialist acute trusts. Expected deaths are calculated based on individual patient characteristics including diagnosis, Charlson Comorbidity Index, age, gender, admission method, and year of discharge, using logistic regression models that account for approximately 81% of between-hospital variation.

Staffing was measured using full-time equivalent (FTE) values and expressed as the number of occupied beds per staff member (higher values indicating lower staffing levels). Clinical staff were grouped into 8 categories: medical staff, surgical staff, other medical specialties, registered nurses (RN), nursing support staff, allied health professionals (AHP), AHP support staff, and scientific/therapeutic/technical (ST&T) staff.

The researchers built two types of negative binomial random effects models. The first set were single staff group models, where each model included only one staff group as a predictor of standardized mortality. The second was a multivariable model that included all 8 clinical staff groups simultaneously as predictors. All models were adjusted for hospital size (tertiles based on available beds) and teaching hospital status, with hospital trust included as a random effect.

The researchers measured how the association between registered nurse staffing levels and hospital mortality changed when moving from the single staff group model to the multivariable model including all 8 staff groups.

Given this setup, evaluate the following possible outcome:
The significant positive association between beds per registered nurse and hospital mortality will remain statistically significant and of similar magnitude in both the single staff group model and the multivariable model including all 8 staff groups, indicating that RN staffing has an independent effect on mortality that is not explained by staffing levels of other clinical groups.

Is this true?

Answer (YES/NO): NO